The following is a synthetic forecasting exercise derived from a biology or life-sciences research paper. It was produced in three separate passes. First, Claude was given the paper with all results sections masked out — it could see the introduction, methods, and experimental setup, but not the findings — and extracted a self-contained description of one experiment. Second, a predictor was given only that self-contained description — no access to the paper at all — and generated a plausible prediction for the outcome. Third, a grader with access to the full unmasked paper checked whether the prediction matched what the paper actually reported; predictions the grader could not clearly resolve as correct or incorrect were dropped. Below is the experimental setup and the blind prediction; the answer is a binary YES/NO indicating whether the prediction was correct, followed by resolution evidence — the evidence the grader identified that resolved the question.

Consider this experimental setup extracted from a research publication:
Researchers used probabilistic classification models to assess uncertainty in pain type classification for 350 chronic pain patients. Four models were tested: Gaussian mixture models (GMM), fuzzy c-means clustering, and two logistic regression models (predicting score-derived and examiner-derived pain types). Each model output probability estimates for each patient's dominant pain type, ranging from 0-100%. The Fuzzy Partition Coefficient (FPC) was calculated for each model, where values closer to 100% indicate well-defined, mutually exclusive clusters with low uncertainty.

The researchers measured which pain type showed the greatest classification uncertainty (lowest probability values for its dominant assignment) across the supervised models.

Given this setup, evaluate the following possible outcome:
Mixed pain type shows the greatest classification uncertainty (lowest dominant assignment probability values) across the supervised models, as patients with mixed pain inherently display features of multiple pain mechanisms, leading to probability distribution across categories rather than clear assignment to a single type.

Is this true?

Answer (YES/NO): NO